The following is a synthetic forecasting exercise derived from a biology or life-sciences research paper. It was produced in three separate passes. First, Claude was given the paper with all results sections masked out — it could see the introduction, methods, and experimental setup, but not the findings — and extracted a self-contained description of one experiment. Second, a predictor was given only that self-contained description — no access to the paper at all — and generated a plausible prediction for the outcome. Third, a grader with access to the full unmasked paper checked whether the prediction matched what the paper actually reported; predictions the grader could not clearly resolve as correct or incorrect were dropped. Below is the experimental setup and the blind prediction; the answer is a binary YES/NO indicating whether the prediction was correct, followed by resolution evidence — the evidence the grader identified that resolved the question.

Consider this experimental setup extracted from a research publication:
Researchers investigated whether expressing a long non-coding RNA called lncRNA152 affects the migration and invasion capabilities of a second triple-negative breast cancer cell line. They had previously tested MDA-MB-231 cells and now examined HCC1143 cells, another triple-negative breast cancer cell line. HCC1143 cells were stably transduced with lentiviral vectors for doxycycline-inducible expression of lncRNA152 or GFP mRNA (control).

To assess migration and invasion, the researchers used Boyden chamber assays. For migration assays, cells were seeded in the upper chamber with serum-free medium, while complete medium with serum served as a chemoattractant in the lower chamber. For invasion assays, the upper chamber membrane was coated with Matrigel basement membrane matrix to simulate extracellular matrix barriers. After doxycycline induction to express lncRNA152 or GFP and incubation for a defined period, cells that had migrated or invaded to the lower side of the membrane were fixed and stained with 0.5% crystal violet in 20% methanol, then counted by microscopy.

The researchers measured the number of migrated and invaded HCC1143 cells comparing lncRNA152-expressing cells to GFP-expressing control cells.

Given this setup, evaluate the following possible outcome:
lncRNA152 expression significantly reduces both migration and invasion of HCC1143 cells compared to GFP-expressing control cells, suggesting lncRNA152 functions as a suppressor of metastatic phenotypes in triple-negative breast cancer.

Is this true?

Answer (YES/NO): YES